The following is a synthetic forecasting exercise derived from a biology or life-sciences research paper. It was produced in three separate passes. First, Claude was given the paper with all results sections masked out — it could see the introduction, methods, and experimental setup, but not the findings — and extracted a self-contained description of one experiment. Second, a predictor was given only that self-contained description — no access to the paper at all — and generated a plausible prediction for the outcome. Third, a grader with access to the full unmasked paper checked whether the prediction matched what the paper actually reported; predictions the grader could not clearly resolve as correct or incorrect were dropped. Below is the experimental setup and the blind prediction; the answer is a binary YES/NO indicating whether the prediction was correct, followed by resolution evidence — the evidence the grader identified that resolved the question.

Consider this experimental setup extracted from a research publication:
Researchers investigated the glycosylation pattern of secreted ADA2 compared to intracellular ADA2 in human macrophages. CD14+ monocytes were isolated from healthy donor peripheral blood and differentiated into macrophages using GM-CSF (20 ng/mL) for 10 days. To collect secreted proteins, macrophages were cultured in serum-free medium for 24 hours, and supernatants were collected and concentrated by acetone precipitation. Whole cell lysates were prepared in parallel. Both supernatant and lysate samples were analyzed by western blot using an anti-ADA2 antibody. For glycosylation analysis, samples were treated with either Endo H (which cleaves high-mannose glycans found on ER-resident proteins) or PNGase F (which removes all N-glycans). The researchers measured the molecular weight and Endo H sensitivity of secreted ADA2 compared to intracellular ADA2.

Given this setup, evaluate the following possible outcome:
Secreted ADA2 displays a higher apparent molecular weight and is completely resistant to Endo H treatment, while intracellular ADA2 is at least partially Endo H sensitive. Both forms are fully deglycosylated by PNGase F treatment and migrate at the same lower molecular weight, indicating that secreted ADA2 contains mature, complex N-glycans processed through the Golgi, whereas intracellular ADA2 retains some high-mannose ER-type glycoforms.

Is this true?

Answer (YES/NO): NO